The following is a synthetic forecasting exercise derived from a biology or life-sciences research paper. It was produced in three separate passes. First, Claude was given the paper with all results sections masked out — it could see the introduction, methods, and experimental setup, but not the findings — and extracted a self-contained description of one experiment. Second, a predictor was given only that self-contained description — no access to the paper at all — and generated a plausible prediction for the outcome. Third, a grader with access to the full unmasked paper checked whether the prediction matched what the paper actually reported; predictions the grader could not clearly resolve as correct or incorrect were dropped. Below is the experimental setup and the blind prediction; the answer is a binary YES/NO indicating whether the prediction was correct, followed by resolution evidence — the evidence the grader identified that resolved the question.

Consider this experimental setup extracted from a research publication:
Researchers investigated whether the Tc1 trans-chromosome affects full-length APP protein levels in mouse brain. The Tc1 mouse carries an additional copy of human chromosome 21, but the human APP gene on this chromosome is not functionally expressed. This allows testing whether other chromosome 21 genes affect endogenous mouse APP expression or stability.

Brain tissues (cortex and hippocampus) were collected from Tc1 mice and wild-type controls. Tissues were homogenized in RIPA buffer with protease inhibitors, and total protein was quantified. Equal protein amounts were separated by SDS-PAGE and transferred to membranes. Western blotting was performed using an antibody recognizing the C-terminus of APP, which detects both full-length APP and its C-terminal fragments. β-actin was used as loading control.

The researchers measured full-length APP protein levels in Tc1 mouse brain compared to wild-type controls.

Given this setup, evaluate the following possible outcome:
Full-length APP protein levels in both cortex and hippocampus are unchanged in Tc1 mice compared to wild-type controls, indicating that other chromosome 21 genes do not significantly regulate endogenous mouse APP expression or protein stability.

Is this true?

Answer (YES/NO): YES